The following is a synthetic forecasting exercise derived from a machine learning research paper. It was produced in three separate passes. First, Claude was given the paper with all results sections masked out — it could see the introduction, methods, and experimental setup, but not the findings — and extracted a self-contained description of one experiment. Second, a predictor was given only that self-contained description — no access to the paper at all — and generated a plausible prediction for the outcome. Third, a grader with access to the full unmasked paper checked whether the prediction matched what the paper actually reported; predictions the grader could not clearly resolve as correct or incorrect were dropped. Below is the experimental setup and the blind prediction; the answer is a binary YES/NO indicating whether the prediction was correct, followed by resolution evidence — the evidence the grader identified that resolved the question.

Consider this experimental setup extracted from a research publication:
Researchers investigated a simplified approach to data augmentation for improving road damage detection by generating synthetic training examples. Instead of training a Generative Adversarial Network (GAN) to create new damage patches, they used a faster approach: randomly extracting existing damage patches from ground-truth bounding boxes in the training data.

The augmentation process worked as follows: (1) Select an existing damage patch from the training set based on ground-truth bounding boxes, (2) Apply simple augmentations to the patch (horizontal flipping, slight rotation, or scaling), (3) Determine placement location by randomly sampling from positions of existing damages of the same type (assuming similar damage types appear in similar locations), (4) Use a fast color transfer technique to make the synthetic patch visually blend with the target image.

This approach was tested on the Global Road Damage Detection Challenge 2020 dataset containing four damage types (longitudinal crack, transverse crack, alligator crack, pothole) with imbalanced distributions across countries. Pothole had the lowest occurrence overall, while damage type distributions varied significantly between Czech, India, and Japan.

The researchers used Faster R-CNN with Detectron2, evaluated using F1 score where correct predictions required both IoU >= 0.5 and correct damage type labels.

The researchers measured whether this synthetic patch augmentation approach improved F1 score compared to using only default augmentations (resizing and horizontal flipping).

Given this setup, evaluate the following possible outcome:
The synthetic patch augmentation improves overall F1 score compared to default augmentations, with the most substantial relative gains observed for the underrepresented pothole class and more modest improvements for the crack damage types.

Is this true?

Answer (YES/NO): NO